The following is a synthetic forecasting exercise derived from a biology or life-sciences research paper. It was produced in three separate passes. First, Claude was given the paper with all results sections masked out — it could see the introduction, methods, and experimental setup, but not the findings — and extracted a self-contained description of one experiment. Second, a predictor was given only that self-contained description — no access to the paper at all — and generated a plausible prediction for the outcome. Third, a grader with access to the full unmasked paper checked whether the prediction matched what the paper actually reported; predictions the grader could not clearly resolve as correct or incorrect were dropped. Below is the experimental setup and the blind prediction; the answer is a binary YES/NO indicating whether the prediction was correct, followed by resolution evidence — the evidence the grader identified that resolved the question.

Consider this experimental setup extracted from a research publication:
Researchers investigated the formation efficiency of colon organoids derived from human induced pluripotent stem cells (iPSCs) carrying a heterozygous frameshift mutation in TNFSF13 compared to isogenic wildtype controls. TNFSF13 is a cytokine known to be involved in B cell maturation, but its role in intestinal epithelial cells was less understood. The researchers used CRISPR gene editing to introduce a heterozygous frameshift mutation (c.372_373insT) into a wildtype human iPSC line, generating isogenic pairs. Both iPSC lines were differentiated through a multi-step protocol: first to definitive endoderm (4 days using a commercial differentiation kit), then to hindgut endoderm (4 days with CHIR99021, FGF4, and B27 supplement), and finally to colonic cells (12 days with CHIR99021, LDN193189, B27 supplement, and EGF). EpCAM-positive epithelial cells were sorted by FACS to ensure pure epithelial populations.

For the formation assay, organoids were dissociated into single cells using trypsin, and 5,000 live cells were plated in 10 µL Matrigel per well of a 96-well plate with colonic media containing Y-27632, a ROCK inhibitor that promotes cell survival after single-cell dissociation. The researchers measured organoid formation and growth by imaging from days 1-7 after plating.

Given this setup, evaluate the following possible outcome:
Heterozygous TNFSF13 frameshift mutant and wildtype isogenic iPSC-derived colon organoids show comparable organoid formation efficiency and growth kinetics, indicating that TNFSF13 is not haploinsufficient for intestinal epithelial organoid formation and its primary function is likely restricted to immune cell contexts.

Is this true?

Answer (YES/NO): NO